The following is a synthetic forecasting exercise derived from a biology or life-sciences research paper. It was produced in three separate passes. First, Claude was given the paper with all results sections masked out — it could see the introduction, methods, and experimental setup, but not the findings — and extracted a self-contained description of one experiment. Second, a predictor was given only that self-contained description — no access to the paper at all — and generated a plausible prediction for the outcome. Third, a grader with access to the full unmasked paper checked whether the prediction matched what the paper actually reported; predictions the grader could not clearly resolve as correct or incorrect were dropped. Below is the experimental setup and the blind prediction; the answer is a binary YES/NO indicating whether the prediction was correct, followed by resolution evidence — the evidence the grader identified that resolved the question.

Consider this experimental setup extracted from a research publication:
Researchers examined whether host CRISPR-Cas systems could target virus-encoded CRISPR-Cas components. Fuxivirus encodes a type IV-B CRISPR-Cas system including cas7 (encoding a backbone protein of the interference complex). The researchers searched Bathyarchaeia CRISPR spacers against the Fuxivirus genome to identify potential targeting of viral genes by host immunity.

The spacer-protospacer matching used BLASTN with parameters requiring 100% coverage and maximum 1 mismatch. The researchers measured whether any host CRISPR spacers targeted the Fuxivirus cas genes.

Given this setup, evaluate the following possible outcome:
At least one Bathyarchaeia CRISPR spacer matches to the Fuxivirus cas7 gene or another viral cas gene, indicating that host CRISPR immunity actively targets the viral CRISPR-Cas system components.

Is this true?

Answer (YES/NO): YES